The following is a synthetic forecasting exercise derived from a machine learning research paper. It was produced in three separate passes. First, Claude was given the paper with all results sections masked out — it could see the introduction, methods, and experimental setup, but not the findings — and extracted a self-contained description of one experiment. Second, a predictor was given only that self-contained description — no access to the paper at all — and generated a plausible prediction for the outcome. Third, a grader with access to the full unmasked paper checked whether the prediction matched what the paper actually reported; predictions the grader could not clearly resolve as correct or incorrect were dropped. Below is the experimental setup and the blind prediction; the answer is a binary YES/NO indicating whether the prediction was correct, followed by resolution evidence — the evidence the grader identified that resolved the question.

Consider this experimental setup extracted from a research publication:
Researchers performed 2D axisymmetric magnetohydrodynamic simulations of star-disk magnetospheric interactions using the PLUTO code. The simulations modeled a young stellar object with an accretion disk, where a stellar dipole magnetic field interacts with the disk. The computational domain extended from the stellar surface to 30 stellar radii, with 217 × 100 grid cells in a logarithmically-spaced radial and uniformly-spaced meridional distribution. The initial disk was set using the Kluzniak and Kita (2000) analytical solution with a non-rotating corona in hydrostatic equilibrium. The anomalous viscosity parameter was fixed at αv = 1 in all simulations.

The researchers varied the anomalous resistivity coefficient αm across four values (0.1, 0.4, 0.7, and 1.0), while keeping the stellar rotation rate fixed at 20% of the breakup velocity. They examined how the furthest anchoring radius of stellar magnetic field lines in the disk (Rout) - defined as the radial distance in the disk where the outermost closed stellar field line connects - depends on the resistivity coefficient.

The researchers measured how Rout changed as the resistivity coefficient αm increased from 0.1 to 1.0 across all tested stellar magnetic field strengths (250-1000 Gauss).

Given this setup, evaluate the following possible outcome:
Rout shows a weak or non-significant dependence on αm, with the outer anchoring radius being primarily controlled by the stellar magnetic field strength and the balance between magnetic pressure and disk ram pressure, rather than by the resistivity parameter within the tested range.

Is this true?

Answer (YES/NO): NO